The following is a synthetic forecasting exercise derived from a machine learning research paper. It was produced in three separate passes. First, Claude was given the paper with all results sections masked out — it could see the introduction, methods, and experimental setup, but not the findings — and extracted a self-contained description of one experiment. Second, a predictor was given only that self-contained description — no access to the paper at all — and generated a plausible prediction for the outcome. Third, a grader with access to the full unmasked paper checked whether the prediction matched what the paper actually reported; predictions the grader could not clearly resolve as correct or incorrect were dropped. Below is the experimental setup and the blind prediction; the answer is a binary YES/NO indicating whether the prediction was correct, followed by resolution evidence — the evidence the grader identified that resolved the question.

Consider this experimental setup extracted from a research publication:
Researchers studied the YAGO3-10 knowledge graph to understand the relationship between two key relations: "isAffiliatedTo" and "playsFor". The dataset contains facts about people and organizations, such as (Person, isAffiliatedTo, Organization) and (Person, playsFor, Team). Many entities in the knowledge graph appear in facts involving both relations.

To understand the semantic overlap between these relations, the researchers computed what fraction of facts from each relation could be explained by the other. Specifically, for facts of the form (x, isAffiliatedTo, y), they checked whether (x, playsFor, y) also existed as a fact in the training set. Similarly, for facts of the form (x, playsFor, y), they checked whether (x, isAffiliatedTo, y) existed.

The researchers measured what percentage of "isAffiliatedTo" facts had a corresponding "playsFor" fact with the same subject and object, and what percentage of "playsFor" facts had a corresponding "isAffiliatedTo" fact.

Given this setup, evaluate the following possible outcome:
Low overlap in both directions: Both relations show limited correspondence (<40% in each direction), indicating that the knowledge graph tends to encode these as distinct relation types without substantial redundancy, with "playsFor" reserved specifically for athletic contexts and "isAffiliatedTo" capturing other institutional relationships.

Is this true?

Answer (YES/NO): NO